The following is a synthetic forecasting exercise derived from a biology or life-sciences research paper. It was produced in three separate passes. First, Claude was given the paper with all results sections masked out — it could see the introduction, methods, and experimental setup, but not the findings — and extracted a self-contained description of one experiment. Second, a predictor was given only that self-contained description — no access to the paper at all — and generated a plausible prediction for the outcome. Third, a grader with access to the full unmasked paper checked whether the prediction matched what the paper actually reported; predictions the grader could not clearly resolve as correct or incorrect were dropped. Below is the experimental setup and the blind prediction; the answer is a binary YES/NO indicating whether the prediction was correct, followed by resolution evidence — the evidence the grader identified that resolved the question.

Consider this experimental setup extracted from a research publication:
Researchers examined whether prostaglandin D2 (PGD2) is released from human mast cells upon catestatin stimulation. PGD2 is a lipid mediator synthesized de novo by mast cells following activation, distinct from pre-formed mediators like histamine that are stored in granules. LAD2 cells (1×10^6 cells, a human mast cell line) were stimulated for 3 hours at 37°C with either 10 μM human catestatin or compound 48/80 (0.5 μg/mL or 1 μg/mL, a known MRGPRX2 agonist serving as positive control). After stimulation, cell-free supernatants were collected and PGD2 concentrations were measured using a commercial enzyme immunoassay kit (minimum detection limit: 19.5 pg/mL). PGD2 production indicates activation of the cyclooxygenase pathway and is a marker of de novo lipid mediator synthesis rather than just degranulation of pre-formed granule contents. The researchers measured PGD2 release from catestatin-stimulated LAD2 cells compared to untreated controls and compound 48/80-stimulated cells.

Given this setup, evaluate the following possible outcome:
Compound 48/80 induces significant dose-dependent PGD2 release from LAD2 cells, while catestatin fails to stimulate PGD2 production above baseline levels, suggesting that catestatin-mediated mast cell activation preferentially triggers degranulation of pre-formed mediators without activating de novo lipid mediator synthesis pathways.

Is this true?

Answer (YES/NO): NO